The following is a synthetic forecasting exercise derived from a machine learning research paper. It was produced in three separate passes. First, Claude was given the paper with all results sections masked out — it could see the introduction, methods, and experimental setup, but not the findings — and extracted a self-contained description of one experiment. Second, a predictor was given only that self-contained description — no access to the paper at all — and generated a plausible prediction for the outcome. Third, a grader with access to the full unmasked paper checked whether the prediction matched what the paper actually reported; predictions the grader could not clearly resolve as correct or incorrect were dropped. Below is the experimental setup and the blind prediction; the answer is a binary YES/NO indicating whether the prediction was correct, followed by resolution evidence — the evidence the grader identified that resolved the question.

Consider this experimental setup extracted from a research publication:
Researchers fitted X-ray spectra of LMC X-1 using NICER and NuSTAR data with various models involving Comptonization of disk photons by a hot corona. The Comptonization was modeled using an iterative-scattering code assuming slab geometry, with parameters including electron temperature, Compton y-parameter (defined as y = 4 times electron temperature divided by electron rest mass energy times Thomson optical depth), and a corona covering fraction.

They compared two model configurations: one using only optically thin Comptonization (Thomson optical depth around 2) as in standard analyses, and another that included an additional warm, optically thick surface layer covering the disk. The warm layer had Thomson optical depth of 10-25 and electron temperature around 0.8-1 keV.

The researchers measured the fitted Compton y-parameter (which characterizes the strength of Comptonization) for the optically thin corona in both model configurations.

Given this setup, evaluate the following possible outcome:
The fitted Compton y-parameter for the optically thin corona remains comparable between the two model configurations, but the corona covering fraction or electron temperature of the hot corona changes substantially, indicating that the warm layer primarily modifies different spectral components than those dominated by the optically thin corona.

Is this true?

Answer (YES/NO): NO